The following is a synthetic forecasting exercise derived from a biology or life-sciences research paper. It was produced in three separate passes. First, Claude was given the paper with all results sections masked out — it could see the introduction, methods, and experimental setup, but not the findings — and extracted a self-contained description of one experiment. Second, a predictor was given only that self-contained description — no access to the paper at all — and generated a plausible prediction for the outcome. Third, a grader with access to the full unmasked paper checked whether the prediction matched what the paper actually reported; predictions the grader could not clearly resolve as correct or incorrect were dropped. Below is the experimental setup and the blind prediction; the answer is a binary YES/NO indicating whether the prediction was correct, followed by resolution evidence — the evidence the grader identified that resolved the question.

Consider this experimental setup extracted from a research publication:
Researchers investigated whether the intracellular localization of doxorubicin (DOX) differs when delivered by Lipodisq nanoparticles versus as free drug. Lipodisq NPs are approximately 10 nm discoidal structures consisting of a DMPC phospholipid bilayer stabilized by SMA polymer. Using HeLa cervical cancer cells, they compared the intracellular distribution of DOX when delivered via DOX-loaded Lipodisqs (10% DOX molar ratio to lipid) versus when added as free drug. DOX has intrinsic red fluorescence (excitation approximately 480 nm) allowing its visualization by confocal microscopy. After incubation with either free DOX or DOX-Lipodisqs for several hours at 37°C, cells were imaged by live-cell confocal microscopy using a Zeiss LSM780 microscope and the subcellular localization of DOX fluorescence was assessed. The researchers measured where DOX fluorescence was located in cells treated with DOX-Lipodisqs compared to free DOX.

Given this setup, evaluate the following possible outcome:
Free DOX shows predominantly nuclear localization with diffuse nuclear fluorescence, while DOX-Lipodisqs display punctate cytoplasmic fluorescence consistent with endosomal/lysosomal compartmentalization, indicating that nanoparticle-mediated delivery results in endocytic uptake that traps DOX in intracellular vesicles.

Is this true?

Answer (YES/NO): NO